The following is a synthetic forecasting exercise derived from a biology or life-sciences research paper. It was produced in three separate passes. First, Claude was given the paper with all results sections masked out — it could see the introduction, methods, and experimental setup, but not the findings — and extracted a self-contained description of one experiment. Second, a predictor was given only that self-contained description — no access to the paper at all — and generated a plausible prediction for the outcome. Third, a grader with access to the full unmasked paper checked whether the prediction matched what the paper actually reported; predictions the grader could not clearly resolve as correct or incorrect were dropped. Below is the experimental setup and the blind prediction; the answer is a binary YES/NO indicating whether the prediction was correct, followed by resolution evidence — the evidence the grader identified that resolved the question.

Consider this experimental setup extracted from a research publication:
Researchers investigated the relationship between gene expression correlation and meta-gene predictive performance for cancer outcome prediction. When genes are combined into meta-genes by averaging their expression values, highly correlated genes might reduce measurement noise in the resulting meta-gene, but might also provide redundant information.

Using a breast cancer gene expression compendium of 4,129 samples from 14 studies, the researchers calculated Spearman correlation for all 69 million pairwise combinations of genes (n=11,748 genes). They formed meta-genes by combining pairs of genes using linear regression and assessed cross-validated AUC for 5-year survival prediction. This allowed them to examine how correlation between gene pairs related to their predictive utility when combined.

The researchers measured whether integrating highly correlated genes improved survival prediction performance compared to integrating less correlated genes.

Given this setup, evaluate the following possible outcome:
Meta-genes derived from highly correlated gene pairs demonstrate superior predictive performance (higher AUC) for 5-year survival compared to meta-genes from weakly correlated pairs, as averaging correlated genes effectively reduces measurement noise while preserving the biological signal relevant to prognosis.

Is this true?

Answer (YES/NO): YES